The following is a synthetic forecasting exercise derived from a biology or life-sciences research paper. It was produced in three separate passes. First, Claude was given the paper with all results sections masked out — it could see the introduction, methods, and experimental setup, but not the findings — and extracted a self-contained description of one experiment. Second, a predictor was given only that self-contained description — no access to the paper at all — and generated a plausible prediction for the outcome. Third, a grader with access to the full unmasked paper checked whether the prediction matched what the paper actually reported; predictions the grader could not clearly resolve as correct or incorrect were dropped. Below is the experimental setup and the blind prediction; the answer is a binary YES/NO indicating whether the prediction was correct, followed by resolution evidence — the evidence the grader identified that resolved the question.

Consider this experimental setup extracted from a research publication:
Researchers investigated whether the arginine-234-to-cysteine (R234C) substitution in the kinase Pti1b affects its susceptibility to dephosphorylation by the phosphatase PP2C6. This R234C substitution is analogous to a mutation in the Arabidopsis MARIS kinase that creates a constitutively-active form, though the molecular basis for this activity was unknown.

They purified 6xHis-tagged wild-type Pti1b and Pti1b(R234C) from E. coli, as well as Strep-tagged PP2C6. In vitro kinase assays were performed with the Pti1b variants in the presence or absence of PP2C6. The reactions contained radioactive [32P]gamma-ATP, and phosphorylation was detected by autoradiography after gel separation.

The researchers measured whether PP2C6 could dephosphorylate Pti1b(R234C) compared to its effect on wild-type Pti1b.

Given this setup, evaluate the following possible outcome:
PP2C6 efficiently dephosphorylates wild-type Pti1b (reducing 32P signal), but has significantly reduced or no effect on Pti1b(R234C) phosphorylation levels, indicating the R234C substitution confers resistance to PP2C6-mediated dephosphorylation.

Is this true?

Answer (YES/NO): YES